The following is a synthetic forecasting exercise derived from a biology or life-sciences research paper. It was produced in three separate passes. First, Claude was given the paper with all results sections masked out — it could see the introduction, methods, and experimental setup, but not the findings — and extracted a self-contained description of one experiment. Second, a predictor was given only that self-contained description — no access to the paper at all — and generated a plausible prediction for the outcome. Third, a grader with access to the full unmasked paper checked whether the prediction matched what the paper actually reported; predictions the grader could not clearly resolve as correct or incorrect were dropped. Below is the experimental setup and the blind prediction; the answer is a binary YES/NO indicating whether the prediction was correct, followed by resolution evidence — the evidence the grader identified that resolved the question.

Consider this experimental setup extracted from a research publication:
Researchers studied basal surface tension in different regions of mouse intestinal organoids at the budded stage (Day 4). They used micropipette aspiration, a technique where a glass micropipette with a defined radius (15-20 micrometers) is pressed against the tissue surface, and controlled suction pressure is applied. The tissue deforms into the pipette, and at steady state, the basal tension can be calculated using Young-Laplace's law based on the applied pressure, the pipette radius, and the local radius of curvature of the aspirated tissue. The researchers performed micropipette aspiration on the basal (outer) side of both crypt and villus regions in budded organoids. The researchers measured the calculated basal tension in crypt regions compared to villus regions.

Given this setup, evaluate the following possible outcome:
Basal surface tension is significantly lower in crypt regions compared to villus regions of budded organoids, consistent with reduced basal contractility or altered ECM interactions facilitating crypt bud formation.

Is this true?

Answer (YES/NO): YES